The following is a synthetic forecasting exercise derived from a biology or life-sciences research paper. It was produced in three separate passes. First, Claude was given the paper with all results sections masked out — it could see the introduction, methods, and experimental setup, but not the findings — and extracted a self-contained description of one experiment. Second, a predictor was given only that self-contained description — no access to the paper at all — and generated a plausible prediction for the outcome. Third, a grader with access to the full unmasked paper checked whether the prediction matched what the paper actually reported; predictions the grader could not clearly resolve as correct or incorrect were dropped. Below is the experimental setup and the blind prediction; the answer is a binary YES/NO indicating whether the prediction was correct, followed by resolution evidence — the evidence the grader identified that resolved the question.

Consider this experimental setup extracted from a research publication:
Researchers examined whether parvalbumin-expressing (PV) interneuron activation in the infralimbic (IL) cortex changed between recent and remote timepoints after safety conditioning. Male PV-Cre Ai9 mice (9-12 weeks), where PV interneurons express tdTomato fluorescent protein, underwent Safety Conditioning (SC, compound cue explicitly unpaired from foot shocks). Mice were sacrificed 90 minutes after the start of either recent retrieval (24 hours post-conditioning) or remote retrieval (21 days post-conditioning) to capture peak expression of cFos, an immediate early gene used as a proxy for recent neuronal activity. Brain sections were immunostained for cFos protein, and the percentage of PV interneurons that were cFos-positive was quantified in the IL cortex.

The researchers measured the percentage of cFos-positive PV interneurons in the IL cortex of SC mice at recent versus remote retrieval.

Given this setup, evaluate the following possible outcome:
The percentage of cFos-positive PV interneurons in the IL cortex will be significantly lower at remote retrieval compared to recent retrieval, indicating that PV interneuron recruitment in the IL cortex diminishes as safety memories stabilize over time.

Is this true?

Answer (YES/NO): NO